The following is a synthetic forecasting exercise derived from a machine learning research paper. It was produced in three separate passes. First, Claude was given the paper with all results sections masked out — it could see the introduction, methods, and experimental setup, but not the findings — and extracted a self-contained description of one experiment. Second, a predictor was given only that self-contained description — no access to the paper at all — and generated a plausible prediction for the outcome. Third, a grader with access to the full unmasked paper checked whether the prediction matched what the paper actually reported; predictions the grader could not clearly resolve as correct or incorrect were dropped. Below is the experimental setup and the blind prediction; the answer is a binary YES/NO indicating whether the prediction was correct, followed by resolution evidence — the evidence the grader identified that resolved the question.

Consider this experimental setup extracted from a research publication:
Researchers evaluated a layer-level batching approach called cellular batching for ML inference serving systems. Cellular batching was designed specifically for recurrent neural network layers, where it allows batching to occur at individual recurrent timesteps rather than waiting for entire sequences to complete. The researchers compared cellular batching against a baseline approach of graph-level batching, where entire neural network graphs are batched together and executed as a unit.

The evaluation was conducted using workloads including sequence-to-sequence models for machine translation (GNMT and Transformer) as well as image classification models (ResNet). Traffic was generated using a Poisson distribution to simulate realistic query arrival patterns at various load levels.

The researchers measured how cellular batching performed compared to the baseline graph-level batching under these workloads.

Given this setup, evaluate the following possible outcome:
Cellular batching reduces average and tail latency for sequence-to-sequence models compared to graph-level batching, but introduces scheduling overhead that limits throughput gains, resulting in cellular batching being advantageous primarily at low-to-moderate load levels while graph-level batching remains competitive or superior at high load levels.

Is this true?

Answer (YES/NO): NO